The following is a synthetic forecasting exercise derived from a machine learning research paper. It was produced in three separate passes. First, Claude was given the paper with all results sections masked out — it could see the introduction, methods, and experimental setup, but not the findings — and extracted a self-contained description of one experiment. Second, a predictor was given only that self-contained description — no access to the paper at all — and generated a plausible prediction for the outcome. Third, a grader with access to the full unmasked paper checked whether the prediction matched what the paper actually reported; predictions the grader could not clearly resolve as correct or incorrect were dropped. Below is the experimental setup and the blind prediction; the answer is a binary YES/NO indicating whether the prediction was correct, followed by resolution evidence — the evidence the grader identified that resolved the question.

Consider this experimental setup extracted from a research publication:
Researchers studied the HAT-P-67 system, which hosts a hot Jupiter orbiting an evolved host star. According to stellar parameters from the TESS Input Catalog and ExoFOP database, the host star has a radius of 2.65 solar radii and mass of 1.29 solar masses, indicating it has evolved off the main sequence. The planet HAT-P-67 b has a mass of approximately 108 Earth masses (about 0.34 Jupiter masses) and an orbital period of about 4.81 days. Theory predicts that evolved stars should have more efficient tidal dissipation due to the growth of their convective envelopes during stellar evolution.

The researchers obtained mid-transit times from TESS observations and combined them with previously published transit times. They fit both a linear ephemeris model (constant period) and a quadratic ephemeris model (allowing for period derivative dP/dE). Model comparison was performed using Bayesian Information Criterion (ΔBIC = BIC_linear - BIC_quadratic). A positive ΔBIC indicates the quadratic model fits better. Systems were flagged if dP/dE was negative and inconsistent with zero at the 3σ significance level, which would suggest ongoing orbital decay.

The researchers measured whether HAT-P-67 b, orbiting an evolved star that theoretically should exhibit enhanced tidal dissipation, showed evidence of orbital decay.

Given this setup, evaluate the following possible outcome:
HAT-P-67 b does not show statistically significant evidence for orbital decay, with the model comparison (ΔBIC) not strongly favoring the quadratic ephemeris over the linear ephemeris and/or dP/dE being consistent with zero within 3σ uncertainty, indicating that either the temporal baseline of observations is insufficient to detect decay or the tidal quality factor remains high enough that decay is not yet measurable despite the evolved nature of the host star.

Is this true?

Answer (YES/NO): YES